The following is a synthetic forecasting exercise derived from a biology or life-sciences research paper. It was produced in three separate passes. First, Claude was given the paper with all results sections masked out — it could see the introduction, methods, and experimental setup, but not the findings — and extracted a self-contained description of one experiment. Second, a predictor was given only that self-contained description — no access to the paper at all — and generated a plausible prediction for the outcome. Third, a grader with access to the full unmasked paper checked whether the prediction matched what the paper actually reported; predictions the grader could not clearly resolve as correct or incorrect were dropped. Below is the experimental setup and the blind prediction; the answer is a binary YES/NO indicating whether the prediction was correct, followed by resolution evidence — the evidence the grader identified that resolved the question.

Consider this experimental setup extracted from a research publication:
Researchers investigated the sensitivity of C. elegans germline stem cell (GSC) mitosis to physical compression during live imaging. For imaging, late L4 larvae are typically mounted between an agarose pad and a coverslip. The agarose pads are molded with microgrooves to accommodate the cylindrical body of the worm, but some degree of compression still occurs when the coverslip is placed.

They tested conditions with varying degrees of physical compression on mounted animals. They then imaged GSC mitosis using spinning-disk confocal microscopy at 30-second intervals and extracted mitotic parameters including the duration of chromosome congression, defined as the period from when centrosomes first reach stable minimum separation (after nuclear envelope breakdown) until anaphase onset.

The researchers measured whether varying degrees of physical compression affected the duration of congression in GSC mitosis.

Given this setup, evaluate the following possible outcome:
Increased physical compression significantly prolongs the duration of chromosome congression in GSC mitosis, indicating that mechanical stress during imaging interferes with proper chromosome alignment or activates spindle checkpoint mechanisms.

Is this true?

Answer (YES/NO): NO